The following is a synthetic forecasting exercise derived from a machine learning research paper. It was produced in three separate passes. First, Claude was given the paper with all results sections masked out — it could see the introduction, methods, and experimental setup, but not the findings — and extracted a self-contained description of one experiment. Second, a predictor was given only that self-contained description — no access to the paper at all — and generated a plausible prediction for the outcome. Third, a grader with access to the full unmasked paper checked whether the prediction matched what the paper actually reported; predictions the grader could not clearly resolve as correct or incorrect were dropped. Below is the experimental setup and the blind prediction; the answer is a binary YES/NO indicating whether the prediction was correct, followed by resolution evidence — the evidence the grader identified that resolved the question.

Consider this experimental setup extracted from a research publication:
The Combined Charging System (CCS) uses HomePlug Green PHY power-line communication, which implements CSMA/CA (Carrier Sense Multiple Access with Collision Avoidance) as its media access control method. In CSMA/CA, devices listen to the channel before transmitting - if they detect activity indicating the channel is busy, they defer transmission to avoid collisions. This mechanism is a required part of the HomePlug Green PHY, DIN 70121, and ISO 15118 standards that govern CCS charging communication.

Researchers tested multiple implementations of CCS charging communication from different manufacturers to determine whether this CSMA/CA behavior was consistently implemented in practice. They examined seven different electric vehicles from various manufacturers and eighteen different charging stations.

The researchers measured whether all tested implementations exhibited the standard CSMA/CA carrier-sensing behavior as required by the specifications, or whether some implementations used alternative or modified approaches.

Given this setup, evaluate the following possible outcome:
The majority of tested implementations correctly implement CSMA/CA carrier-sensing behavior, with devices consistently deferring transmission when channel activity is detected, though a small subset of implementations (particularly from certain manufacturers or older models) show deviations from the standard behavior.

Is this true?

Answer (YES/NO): NO